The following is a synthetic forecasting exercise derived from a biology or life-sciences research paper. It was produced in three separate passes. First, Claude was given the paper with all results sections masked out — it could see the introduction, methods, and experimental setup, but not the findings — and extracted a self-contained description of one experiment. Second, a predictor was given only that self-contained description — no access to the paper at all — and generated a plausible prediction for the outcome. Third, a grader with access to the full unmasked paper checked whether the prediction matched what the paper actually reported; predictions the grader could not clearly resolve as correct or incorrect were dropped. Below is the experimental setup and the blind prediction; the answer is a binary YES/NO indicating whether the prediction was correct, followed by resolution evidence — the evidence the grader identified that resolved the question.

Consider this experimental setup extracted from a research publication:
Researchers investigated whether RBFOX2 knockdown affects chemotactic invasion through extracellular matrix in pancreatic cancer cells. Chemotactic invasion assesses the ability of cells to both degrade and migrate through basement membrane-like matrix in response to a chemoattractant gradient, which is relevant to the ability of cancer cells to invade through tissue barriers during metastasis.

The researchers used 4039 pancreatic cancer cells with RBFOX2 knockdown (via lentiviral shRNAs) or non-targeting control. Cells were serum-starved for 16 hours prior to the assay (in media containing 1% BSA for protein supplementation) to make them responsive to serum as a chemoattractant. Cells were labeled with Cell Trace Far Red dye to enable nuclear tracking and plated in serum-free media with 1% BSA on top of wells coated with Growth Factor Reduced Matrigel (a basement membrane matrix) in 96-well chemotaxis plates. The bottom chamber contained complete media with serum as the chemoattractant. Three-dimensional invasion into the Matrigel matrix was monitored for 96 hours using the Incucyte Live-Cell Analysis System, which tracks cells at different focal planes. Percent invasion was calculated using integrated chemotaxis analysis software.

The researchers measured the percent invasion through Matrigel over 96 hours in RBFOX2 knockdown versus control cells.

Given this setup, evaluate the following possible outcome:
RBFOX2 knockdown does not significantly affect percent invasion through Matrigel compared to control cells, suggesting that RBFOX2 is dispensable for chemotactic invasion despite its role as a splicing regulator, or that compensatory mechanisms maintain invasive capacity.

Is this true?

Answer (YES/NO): NO